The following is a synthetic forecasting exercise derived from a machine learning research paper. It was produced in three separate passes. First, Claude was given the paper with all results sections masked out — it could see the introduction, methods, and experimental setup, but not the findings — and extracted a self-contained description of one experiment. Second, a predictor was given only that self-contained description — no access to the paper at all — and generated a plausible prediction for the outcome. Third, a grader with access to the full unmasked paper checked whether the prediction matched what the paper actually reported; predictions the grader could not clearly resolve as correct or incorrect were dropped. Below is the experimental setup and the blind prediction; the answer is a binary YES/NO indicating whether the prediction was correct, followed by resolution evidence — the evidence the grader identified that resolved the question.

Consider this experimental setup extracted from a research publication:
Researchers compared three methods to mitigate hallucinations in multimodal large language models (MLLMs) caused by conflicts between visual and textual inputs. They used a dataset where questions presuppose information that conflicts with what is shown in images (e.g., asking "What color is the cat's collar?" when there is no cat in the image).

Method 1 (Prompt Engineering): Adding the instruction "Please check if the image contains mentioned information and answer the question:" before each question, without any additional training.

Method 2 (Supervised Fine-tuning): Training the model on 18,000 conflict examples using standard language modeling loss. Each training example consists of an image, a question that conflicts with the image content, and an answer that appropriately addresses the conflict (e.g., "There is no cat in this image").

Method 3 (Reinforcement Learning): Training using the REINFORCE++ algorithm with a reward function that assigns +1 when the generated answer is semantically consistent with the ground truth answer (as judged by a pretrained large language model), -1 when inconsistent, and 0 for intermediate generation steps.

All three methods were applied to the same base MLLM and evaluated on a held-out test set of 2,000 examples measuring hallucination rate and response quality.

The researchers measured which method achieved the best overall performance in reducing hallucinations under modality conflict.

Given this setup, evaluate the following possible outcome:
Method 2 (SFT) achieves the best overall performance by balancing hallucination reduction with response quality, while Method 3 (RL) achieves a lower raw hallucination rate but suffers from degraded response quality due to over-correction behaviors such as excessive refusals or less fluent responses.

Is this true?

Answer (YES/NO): NO